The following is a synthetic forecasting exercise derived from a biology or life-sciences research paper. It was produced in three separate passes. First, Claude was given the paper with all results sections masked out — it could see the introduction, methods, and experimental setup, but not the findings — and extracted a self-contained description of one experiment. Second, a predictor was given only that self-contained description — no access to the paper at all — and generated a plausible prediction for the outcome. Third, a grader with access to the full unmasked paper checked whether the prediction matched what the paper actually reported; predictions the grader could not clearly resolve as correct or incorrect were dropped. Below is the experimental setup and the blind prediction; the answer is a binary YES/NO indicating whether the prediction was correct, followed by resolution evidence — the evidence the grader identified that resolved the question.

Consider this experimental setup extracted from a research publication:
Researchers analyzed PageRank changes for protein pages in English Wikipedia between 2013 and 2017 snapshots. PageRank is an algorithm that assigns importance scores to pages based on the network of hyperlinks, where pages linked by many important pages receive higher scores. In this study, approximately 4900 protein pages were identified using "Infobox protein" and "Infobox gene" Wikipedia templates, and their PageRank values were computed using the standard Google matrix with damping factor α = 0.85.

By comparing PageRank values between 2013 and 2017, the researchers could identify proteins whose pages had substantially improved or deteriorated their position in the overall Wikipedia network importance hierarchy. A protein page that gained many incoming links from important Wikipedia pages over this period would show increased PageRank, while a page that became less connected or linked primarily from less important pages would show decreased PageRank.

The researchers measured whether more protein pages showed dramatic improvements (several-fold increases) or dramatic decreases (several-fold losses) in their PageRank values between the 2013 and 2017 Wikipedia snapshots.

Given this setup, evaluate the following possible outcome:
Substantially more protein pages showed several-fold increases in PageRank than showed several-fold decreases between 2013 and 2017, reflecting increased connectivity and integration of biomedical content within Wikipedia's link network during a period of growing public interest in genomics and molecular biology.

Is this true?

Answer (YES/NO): YES